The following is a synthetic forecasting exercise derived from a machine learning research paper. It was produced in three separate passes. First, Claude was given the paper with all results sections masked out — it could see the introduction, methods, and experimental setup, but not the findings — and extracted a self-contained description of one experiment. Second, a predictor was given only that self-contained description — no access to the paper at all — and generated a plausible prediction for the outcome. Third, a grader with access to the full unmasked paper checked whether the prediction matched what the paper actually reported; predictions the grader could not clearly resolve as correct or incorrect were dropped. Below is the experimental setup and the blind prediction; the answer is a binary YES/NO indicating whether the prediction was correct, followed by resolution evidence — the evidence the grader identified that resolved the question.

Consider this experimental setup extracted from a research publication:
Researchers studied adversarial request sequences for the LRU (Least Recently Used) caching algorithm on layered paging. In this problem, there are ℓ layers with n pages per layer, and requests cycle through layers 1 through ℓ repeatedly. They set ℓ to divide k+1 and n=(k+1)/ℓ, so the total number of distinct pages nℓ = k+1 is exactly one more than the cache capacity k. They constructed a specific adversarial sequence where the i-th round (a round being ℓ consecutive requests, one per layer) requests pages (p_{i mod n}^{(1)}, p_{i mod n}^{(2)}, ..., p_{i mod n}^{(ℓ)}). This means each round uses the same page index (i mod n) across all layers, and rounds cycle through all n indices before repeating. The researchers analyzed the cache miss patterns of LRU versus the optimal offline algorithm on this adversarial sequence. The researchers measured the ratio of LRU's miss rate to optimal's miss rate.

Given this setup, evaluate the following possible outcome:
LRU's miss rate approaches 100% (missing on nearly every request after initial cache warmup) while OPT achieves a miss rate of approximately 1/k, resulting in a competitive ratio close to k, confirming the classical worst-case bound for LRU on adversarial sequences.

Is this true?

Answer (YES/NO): YES